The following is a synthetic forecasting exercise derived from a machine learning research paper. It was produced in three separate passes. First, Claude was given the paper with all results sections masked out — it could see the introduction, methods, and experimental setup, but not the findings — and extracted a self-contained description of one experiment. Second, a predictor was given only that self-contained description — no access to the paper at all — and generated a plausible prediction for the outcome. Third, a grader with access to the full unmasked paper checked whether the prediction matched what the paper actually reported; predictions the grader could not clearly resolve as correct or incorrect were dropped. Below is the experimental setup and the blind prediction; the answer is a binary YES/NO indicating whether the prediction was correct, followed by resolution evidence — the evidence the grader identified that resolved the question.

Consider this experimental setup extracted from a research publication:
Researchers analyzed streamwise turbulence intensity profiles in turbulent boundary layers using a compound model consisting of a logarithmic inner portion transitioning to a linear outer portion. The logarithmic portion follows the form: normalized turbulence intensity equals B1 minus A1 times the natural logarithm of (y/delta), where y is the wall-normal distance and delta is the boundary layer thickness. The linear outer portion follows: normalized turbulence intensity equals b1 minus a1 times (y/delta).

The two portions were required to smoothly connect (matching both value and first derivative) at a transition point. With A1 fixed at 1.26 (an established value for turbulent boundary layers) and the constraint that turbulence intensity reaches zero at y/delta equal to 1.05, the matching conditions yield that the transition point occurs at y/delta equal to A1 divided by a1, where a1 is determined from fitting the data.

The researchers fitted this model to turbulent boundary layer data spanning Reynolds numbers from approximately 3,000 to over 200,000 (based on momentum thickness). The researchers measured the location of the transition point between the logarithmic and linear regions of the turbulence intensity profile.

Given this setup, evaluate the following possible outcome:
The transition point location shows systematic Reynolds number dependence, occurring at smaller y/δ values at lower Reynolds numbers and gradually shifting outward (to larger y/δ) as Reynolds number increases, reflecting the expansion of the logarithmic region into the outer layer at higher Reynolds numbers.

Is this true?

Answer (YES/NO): NO